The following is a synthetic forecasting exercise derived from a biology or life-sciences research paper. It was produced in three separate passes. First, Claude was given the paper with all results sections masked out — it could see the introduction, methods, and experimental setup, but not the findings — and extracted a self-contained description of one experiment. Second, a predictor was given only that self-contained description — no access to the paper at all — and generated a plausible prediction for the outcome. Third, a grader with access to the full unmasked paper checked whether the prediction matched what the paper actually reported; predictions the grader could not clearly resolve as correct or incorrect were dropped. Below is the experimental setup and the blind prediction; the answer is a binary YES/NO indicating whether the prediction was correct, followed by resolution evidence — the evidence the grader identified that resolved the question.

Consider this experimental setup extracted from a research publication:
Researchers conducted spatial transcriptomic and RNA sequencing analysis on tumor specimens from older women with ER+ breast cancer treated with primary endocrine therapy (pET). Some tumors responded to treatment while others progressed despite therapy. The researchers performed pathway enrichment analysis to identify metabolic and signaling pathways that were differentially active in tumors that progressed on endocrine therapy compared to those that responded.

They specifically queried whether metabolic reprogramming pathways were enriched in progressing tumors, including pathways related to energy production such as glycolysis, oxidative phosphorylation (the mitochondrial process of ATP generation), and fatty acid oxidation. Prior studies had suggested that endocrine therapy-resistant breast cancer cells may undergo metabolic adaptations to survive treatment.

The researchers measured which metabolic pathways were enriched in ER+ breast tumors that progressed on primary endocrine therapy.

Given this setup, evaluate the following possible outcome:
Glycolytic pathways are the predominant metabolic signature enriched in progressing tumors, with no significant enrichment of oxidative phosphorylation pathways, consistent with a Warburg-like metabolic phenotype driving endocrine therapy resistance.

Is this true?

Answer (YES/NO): NO